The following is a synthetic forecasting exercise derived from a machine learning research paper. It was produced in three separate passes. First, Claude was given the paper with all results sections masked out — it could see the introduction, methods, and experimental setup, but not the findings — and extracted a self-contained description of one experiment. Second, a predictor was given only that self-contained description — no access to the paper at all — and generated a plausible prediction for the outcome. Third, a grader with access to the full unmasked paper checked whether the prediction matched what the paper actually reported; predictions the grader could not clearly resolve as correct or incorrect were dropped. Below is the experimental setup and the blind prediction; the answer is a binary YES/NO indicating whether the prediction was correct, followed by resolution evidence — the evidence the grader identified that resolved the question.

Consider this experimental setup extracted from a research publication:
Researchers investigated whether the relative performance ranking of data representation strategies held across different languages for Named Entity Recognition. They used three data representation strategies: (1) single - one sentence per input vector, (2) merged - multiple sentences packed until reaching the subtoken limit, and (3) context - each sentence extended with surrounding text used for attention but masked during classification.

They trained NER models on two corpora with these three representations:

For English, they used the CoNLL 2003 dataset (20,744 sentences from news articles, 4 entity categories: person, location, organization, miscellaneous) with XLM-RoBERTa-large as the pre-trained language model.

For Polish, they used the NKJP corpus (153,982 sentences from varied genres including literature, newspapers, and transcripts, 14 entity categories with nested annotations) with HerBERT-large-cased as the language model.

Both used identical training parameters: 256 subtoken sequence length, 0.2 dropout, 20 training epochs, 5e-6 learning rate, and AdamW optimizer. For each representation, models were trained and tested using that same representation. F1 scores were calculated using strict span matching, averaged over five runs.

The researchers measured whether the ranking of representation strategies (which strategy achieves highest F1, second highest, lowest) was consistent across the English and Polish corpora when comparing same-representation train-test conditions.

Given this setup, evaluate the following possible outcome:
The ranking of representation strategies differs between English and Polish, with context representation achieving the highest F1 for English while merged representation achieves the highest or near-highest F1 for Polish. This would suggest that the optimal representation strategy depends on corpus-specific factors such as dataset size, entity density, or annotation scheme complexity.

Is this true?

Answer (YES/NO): NO